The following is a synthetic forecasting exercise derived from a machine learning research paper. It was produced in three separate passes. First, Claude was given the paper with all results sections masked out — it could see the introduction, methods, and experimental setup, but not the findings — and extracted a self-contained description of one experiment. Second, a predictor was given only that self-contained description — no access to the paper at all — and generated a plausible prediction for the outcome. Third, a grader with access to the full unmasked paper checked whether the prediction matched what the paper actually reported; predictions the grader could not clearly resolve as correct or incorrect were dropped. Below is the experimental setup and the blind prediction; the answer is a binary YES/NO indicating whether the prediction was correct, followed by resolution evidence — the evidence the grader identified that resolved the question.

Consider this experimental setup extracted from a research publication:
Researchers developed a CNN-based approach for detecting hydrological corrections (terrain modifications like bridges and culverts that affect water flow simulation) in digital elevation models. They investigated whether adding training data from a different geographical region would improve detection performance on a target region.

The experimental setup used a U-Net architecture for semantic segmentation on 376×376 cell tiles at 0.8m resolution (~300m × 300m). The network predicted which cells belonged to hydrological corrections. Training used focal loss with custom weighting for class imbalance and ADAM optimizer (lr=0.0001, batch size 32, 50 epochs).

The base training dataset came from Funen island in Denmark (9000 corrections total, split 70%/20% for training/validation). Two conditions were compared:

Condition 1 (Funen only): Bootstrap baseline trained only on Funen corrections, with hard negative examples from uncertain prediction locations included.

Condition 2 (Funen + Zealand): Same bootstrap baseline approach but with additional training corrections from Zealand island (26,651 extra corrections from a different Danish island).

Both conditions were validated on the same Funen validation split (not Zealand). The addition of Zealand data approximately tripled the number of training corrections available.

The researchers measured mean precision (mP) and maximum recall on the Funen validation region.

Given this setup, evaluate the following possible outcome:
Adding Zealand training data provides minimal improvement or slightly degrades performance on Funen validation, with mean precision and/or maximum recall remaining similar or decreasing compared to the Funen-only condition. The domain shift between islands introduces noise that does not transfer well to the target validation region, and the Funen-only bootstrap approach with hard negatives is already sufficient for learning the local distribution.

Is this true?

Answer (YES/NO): NO